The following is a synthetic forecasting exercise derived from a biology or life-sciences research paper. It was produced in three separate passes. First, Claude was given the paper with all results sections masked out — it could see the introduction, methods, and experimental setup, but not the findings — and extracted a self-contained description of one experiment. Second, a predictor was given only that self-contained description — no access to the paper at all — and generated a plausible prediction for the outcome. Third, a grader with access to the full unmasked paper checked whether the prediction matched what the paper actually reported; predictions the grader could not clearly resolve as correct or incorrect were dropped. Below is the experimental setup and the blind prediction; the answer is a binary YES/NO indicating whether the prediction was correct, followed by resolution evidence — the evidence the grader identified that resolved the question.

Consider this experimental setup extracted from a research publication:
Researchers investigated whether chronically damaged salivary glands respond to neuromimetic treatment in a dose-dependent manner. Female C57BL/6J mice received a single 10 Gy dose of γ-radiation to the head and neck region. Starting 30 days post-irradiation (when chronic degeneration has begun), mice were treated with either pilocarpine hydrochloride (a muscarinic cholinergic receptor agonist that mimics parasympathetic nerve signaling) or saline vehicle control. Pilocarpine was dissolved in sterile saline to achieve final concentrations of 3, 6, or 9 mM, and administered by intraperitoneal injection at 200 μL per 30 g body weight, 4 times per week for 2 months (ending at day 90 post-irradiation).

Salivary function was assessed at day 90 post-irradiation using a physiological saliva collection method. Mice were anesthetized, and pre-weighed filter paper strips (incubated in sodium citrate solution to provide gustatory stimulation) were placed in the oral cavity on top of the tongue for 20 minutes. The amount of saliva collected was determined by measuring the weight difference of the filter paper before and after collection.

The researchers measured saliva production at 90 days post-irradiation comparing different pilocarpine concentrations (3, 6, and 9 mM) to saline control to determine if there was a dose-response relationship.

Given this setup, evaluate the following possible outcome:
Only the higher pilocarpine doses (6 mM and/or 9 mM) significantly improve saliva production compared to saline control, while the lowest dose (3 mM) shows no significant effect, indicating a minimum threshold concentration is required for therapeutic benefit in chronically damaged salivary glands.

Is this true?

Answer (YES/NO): NO